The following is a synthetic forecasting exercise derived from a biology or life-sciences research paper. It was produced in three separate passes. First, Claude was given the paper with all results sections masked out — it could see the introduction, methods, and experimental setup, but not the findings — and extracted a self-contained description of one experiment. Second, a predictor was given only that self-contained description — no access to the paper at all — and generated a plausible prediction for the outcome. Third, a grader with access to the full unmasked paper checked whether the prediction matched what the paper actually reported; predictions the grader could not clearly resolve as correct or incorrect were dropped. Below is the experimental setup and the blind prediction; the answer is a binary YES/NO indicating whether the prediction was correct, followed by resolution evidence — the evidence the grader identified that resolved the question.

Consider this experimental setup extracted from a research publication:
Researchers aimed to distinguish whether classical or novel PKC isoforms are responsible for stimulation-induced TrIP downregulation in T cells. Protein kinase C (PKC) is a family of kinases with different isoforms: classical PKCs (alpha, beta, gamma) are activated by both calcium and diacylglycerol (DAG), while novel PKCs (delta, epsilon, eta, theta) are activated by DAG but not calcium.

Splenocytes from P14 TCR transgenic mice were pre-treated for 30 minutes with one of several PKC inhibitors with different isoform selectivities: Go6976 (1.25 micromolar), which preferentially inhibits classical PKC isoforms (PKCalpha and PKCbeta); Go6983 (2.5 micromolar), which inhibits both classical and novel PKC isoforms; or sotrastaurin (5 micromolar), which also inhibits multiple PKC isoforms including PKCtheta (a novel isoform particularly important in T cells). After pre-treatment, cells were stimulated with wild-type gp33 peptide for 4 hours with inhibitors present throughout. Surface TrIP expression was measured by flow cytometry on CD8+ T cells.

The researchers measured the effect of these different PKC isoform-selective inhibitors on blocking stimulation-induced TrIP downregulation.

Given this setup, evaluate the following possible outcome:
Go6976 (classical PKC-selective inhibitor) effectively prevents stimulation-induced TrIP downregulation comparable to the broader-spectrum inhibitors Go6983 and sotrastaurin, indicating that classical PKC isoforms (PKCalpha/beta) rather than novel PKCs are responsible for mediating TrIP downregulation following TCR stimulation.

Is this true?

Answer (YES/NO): NO